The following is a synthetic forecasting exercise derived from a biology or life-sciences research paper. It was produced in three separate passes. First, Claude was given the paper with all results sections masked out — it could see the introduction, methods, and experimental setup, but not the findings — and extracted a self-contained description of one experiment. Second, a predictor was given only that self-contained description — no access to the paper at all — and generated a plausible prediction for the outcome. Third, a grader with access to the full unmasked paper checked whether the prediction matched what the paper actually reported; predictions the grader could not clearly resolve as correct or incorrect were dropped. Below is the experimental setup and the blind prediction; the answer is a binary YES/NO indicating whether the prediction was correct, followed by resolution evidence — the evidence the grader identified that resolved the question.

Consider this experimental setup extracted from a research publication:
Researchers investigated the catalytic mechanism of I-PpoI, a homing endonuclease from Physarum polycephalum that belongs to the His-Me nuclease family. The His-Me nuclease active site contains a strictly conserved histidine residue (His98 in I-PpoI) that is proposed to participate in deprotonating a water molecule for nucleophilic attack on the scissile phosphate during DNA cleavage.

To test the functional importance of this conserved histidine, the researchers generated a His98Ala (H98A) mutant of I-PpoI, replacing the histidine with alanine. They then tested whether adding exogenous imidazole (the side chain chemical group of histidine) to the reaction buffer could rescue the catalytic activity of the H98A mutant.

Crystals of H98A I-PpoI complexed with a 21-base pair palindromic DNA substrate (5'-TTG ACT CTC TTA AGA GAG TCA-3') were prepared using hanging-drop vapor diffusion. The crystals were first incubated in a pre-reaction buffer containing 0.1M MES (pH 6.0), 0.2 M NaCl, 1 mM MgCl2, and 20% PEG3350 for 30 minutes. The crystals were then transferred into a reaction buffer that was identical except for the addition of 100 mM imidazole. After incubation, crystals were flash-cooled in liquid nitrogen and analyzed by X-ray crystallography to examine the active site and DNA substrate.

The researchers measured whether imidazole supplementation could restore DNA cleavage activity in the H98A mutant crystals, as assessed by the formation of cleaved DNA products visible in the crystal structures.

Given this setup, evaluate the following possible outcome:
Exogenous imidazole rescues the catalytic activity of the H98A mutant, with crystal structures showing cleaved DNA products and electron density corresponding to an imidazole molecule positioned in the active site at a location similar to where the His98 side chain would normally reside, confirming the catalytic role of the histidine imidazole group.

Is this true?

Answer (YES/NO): NO